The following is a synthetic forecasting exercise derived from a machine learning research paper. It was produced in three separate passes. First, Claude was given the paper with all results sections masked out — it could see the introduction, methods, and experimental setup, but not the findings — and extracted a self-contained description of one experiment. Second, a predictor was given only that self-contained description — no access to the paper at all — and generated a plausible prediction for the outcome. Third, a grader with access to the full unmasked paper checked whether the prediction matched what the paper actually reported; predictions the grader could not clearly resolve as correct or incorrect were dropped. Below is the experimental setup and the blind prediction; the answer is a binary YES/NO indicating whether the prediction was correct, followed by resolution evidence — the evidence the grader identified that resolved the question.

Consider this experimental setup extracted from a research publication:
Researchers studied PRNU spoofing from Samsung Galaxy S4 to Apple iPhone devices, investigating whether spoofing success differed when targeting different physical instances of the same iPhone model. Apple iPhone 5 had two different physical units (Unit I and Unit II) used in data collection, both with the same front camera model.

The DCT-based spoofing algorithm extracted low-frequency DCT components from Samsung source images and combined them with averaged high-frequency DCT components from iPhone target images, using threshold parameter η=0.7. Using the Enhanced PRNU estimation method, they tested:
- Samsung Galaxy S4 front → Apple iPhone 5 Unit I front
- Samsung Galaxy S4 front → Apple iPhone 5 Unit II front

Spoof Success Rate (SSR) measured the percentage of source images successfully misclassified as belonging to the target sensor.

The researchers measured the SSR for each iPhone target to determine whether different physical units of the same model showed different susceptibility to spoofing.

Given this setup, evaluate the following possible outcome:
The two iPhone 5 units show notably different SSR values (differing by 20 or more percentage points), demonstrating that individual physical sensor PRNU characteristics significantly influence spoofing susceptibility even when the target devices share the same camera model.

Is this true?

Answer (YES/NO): NO